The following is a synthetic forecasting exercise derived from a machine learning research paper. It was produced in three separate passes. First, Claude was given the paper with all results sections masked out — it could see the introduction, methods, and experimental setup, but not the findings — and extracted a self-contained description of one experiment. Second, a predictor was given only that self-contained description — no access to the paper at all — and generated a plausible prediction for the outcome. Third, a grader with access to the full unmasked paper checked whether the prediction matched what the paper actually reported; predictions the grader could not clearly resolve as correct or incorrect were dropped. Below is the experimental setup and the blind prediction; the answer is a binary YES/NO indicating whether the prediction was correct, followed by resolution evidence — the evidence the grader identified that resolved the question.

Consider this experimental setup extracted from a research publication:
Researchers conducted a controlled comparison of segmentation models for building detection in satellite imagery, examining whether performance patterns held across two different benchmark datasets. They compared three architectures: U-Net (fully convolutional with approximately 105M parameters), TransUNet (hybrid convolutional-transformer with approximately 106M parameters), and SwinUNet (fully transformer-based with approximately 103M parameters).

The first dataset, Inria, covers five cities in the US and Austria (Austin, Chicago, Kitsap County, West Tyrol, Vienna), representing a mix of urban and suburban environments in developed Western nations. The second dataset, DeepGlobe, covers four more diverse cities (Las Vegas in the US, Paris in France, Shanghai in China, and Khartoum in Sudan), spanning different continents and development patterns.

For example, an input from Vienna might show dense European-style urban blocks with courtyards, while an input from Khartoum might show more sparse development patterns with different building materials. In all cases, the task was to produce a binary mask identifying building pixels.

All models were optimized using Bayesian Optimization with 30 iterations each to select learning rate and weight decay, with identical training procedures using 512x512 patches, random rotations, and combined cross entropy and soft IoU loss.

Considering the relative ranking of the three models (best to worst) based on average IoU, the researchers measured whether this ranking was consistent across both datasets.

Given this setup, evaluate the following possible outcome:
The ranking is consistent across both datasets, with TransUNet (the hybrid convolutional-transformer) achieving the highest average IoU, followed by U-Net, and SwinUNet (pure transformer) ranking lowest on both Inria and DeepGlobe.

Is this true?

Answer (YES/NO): YES